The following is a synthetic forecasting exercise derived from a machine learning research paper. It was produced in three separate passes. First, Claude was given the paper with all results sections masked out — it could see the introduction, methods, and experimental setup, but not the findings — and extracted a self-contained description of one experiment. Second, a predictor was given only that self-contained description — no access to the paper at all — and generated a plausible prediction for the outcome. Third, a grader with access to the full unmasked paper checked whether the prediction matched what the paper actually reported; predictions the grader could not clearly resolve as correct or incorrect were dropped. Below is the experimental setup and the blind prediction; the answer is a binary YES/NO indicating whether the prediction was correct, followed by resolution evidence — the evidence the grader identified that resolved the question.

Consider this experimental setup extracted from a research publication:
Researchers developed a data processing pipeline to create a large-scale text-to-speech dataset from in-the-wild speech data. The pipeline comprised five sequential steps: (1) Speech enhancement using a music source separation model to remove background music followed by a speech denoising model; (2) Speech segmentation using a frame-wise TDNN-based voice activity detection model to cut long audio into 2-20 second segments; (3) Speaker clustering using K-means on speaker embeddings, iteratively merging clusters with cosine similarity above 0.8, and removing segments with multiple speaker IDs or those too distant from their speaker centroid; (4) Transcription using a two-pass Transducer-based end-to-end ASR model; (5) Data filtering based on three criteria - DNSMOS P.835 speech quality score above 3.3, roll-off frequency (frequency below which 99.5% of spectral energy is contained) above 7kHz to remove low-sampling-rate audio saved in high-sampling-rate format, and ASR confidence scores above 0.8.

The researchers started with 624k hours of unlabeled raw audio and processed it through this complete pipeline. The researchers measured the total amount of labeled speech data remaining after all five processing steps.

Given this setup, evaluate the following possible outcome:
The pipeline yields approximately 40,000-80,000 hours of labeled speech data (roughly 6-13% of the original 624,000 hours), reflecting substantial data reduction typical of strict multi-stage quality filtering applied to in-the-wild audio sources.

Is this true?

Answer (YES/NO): NO